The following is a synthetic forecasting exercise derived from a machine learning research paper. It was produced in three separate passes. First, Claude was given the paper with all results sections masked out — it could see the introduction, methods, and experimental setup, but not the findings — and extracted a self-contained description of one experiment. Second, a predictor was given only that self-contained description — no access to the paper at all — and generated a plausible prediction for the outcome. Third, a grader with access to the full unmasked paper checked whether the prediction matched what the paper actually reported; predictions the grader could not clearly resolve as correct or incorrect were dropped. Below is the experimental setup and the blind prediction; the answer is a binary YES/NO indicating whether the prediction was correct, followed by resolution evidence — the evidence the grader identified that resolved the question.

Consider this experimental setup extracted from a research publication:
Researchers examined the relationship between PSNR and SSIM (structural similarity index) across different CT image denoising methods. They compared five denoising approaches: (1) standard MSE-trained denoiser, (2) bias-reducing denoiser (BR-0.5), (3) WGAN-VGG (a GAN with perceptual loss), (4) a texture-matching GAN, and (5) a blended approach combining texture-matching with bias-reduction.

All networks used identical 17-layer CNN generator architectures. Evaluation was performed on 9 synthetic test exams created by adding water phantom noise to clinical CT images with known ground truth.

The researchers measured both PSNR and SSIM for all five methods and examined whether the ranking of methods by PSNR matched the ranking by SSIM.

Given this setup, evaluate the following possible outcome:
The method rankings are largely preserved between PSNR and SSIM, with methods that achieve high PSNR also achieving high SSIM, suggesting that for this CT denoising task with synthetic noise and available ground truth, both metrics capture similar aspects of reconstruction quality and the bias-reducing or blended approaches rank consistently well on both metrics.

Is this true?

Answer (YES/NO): YES